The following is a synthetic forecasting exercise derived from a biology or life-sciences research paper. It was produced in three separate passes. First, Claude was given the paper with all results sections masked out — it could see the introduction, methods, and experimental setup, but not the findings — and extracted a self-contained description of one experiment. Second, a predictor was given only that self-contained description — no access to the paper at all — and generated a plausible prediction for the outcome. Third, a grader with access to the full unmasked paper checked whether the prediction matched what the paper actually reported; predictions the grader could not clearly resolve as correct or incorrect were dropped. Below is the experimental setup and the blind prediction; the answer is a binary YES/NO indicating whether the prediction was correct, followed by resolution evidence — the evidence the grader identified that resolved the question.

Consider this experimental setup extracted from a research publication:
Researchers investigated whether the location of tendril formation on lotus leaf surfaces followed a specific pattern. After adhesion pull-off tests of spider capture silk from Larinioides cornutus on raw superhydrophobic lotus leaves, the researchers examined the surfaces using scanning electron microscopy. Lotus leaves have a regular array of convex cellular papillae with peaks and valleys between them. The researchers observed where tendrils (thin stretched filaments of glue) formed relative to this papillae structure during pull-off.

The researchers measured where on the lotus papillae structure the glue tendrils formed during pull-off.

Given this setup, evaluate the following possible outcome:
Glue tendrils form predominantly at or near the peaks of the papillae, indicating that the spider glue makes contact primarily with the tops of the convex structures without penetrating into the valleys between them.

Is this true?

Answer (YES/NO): YES